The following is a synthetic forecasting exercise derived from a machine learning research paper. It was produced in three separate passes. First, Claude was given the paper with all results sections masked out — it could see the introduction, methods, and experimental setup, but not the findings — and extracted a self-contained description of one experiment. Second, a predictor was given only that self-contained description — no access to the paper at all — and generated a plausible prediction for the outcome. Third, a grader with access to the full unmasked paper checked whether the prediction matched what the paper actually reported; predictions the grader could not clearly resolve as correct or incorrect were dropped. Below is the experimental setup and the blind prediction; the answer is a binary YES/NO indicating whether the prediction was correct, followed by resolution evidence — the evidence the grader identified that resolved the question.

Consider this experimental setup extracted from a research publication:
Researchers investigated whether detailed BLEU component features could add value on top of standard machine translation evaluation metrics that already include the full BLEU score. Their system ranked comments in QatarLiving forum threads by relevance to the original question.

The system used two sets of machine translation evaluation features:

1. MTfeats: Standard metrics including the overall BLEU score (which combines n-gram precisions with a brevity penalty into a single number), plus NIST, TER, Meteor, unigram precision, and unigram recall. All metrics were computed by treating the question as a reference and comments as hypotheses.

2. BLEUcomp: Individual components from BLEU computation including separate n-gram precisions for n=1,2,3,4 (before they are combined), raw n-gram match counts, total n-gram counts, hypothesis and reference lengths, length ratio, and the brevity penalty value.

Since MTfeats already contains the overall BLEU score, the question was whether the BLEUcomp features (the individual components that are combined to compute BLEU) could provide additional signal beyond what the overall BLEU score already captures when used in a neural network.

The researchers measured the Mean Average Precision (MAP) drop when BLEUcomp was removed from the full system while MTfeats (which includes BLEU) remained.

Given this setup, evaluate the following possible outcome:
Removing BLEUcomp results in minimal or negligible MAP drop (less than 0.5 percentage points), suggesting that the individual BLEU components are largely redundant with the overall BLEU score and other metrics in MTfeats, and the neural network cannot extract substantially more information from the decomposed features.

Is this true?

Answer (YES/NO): NO